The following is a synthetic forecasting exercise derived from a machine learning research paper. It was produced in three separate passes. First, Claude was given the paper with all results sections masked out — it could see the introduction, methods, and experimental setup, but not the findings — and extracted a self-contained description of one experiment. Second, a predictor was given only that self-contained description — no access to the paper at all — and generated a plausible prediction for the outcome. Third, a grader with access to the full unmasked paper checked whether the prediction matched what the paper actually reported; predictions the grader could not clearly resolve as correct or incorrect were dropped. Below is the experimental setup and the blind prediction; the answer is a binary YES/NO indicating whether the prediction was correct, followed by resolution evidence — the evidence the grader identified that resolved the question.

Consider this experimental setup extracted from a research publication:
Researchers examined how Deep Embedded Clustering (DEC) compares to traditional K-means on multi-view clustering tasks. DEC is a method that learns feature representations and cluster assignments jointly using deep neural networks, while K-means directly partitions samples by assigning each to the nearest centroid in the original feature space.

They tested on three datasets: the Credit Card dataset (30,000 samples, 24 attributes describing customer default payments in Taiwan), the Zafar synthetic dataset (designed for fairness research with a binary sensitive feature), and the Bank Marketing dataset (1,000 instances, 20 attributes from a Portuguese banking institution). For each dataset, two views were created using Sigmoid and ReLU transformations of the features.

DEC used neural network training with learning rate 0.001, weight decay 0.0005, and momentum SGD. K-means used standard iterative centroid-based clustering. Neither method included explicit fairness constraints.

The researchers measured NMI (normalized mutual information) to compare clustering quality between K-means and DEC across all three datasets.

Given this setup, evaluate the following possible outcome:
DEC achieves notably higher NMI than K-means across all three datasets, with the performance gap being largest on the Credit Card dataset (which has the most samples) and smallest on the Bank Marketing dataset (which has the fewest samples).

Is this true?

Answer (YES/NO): NO